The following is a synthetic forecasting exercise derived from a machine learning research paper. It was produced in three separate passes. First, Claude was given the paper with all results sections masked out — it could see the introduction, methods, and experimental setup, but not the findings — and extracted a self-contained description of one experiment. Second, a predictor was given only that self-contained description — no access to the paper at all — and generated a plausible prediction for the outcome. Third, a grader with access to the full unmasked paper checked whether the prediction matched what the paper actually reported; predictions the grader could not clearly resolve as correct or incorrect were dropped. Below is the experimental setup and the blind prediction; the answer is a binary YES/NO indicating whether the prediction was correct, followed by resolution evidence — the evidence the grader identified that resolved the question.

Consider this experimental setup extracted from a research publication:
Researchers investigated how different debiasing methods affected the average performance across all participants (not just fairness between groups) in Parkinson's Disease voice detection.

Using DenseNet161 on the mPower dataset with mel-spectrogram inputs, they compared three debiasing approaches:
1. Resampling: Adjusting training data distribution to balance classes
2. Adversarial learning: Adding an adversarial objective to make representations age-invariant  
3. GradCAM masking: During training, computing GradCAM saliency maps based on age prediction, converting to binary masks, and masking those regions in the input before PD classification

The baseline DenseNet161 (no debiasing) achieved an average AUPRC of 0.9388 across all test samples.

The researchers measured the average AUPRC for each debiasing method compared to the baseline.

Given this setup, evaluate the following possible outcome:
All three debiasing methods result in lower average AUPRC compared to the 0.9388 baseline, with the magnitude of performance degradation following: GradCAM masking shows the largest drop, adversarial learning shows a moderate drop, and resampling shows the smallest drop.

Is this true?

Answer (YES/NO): NO